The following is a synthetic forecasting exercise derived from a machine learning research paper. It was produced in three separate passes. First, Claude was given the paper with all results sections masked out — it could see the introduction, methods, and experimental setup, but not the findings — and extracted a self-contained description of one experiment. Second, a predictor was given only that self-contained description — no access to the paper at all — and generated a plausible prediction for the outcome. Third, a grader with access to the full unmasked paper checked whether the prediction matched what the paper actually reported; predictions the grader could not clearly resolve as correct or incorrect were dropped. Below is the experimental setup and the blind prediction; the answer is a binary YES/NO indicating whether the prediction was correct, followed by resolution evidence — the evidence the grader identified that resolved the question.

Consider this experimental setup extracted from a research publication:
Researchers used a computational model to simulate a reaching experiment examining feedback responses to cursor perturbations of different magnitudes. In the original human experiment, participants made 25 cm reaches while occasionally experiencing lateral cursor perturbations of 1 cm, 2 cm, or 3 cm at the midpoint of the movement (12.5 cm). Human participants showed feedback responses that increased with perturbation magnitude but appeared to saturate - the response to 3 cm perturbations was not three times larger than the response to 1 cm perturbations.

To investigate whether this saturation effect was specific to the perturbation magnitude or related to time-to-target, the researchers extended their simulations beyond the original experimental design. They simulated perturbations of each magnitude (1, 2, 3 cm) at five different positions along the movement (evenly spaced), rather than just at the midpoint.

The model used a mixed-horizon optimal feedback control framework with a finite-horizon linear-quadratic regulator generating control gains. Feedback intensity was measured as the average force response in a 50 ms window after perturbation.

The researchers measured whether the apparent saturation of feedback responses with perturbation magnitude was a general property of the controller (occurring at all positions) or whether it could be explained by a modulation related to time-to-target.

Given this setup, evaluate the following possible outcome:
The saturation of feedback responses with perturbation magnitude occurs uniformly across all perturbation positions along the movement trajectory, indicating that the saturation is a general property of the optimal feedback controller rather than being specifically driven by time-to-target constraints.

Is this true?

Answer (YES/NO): NO